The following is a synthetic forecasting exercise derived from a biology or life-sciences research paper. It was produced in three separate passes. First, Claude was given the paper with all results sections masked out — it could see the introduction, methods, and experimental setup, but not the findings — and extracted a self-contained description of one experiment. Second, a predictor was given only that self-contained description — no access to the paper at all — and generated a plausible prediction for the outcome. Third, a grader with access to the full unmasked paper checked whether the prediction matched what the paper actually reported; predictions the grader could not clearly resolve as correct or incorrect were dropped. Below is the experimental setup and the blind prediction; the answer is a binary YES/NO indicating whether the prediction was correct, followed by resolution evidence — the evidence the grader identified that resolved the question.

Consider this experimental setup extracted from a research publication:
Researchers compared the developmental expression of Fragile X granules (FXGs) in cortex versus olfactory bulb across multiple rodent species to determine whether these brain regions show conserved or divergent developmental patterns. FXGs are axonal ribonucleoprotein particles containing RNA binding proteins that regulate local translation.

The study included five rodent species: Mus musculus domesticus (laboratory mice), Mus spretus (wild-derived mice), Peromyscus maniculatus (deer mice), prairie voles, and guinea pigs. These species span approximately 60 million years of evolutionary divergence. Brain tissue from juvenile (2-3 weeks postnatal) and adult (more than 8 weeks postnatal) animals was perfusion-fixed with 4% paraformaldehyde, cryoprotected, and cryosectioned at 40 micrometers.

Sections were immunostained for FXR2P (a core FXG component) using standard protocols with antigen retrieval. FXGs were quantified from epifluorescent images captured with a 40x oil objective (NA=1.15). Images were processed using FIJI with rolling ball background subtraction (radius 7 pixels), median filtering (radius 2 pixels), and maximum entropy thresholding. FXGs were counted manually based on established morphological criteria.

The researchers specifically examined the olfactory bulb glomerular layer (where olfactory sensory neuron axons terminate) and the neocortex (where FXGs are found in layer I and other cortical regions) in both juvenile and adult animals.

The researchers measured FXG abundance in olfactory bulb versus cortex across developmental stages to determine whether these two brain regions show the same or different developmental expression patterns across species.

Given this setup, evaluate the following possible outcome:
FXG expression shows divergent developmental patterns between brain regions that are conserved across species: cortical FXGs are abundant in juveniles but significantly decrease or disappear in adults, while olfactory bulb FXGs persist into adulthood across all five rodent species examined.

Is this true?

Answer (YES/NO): YES